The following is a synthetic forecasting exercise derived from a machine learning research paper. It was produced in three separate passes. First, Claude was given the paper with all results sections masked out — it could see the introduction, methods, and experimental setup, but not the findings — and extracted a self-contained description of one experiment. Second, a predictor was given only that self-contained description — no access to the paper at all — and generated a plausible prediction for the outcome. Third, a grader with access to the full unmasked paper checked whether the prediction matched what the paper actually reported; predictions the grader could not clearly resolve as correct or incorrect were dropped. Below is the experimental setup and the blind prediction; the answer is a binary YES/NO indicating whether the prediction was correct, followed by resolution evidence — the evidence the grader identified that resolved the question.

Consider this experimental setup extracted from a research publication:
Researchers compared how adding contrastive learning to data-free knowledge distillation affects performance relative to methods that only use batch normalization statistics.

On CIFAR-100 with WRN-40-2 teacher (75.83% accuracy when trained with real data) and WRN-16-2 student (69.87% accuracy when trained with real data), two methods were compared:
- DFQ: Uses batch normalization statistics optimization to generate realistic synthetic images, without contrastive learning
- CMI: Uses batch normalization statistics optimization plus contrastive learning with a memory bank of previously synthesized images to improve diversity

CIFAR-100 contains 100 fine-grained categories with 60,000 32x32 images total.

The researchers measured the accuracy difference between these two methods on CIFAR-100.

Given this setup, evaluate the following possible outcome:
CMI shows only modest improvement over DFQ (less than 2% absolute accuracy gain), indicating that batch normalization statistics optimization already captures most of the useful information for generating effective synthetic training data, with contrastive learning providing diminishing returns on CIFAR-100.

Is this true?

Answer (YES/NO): NO